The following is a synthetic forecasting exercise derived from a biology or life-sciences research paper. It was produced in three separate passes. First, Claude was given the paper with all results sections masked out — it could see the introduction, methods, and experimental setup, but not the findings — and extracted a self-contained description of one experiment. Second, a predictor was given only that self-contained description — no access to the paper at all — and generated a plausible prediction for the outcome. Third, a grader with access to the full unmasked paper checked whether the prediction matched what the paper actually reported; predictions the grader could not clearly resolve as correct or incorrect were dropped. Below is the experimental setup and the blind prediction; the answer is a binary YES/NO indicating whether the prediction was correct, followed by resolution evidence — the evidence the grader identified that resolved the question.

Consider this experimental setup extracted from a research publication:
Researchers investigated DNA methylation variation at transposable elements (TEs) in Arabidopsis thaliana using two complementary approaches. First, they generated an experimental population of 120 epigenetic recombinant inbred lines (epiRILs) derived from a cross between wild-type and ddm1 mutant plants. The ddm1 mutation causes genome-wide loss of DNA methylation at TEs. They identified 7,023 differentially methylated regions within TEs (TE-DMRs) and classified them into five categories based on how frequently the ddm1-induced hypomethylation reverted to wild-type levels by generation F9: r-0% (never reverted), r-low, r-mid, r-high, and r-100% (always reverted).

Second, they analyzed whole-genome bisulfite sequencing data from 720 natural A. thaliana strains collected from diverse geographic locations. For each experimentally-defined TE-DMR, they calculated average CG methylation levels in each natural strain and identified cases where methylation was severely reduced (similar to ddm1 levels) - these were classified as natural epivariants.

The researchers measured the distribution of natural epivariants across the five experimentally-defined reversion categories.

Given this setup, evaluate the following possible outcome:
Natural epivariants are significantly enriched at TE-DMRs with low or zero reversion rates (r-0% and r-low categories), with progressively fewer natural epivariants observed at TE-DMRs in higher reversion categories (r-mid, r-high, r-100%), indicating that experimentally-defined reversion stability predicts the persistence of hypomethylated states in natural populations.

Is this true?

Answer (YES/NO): YES